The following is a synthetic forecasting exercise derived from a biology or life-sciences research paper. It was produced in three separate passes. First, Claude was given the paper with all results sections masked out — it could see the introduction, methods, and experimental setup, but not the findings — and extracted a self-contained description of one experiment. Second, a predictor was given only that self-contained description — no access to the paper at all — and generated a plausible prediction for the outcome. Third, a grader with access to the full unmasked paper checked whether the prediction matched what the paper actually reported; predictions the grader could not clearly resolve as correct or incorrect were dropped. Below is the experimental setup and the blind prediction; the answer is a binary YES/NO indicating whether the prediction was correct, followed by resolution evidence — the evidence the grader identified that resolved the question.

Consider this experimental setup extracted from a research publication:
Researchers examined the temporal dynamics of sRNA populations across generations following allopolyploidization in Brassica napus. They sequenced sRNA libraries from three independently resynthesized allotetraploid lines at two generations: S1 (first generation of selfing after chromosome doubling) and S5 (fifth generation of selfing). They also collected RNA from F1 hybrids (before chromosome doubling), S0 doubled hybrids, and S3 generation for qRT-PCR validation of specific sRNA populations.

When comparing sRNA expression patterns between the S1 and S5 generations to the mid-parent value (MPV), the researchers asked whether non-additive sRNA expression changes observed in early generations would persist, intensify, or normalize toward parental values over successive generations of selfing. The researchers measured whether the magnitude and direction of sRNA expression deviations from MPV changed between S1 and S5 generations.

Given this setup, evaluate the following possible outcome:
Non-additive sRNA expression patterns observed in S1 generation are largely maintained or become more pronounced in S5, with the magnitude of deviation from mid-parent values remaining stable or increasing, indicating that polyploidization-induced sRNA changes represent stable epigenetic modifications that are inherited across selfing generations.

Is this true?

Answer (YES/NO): NO